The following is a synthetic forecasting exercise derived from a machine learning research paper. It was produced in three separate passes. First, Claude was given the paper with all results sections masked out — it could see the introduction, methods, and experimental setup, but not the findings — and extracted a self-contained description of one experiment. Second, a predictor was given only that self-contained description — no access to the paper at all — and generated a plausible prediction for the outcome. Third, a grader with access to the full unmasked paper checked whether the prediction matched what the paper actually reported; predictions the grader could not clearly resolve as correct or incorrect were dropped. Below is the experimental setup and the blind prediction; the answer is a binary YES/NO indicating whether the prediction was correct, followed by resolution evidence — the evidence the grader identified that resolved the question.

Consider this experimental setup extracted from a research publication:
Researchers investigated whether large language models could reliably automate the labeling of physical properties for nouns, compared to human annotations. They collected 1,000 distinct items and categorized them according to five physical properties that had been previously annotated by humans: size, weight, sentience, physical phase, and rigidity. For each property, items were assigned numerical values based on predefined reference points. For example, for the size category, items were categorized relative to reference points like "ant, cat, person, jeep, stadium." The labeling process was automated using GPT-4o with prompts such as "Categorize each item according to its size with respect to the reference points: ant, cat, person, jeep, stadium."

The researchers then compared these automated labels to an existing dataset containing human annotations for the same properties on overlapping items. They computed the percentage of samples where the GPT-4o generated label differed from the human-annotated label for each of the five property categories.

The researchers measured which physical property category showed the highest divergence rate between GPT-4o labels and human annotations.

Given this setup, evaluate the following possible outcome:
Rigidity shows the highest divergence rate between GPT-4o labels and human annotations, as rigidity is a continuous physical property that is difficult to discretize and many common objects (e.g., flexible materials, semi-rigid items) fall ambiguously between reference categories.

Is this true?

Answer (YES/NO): NO